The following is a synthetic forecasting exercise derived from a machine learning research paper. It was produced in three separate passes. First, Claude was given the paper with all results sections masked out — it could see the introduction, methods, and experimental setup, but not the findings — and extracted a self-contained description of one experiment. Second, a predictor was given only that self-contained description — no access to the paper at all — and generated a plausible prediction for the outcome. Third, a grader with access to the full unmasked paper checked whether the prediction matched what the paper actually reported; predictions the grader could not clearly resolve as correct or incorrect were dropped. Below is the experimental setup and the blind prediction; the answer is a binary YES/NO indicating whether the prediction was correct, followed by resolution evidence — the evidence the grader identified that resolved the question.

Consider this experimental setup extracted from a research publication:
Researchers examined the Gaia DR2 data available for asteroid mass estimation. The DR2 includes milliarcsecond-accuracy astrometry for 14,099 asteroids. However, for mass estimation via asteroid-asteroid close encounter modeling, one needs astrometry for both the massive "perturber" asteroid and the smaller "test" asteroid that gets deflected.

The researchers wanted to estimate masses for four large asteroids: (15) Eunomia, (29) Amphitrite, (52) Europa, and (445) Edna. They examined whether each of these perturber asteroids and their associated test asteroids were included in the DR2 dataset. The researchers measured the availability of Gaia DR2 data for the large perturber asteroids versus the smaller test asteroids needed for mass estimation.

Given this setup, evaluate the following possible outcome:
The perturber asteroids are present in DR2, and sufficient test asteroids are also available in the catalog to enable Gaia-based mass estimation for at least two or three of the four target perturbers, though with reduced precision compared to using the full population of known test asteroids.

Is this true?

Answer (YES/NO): NO